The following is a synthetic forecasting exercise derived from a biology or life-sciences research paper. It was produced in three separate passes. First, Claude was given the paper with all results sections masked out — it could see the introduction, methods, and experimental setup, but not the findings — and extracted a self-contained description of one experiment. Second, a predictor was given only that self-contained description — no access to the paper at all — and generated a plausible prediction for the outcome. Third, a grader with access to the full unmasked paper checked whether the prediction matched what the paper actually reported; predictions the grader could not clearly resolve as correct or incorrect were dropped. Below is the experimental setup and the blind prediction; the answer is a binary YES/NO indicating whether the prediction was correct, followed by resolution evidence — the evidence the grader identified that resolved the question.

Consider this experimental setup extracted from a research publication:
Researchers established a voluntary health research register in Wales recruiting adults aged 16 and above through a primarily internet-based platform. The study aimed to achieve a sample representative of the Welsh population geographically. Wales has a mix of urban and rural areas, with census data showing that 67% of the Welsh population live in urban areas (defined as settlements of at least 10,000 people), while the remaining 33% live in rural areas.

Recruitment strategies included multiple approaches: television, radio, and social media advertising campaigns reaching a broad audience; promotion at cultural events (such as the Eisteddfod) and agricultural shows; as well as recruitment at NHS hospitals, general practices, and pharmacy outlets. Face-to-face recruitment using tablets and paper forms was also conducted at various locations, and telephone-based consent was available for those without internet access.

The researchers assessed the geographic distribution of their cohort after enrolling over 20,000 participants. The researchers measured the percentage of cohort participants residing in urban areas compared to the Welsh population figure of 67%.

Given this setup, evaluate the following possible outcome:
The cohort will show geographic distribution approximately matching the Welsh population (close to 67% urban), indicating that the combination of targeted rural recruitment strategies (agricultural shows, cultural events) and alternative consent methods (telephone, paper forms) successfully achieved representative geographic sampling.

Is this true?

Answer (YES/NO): YES